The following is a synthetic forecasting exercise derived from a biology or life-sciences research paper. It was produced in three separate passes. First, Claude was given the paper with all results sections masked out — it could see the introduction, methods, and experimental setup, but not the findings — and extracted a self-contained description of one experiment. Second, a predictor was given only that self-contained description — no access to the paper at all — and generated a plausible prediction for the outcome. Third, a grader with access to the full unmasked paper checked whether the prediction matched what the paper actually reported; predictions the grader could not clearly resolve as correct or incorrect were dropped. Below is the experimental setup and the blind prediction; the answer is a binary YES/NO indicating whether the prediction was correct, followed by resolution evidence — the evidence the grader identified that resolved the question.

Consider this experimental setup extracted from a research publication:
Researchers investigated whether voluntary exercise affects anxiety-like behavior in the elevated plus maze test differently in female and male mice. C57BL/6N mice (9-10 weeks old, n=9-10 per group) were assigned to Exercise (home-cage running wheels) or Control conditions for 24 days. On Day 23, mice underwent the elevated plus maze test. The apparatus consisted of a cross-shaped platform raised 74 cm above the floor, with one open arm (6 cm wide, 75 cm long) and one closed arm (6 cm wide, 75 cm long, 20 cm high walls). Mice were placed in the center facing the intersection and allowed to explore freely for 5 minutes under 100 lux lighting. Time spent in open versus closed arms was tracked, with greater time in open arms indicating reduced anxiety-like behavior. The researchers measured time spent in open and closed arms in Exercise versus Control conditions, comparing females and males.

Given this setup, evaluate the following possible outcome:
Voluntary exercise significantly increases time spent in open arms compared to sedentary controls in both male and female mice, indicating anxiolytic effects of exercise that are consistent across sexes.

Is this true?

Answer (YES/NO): NO